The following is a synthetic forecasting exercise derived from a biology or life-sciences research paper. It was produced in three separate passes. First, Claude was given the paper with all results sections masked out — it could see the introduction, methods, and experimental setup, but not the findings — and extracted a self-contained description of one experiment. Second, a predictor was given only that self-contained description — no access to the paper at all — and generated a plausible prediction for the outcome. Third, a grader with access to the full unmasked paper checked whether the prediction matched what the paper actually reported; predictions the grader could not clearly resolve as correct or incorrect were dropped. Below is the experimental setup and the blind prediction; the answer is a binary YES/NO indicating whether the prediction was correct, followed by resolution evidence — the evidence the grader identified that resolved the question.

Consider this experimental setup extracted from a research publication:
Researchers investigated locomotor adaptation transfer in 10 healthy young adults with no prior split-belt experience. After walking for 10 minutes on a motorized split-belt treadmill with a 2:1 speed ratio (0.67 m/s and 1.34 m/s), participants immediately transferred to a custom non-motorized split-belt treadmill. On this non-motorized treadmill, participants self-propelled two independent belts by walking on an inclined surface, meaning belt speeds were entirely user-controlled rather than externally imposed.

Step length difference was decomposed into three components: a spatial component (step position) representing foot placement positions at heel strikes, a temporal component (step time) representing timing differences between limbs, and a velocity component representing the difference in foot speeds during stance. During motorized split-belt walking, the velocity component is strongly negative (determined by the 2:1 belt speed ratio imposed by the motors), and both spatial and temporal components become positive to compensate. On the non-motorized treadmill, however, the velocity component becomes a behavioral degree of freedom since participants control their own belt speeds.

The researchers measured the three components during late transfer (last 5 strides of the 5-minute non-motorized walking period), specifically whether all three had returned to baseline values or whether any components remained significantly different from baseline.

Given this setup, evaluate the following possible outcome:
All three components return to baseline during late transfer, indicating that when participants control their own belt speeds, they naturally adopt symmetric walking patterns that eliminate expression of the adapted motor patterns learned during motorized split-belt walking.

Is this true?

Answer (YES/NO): NO